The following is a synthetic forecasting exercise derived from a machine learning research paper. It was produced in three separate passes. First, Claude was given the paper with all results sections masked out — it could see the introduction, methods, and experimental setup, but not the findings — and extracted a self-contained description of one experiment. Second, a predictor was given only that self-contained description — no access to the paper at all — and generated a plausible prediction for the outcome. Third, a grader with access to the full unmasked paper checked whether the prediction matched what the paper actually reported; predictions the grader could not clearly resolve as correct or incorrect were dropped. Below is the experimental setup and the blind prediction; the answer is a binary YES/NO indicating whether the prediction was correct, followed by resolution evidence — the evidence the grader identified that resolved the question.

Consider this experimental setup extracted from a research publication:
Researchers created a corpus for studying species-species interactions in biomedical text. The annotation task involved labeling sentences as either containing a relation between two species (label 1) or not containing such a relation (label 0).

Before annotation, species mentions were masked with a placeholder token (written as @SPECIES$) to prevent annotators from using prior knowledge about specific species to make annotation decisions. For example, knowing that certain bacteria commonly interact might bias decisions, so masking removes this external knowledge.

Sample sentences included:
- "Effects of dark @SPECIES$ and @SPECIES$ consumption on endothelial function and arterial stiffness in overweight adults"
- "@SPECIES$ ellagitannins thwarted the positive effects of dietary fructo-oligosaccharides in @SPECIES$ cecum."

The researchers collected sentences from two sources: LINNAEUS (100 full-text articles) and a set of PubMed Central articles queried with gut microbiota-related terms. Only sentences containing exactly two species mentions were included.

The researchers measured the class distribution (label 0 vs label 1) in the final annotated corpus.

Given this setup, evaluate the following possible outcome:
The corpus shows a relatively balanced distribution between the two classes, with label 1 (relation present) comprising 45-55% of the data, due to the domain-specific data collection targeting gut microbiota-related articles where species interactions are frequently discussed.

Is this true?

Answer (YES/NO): YES